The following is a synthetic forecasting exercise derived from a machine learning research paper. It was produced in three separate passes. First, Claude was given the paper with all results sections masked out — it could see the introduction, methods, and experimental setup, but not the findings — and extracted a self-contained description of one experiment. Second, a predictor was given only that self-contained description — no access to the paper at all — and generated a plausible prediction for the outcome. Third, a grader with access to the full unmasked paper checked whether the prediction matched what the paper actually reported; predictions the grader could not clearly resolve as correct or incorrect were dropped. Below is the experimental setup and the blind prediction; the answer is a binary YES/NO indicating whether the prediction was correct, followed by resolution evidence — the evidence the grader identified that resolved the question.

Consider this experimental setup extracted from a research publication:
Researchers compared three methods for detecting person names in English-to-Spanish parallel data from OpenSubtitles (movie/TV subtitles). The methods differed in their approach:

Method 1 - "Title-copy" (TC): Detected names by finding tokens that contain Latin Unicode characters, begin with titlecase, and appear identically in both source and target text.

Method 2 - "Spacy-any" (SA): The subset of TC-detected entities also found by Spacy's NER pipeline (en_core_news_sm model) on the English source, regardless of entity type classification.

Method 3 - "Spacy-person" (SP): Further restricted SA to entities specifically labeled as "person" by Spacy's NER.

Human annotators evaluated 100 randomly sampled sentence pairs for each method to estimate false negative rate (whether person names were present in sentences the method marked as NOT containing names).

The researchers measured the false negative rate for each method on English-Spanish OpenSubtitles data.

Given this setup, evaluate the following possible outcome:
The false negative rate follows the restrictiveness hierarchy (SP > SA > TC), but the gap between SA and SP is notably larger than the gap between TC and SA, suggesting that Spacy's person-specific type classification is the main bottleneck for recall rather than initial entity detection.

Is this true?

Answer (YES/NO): NO